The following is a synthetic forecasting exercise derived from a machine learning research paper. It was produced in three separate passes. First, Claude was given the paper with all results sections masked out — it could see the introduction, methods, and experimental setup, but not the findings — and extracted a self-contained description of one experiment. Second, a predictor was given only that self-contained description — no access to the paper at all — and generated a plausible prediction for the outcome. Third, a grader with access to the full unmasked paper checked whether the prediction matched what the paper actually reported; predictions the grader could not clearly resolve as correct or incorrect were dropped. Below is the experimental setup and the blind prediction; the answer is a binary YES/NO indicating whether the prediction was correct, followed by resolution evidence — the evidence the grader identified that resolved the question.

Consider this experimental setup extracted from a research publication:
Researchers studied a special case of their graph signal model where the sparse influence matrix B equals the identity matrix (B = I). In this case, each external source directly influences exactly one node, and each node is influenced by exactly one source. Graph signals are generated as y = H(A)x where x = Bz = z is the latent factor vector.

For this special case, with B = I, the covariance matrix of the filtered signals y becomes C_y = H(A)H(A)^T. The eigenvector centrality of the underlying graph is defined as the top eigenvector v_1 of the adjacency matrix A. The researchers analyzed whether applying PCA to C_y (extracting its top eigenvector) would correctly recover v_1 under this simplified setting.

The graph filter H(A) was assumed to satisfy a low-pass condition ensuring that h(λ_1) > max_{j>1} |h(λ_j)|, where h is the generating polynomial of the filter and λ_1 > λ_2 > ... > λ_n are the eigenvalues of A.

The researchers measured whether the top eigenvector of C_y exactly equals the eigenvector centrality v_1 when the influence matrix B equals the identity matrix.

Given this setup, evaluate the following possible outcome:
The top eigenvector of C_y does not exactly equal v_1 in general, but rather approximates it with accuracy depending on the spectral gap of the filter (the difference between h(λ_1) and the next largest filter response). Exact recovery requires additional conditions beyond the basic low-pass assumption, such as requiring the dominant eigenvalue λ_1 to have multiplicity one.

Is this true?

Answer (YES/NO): NO